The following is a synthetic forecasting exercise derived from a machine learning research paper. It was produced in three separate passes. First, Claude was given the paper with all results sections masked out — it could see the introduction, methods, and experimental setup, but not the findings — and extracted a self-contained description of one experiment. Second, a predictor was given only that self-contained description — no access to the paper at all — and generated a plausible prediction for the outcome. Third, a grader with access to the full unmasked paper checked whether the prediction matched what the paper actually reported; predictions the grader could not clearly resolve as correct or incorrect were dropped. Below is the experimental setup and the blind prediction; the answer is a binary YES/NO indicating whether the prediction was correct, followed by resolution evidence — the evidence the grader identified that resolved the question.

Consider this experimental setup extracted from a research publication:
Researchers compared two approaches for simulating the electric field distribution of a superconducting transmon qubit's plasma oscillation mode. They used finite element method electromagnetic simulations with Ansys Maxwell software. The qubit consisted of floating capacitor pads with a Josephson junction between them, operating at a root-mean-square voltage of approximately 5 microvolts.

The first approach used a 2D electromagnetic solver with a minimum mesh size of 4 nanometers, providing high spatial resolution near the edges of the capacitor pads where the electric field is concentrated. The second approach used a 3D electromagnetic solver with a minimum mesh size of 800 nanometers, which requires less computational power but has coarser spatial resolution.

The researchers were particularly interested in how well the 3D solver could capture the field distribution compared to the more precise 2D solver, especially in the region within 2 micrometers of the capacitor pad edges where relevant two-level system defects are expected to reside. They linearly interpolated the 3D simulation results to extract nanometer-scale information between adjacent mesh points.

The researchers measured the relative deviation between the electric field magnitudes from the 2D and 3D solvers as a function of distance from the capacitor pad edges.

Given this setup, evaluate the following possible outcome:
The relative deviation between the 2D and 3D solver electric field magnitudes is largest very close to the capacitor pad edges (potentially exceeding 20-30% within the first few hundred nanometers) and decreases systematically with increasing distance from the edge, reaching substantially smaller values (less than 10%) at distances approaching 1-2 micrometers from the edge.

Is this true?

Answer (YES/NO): NO